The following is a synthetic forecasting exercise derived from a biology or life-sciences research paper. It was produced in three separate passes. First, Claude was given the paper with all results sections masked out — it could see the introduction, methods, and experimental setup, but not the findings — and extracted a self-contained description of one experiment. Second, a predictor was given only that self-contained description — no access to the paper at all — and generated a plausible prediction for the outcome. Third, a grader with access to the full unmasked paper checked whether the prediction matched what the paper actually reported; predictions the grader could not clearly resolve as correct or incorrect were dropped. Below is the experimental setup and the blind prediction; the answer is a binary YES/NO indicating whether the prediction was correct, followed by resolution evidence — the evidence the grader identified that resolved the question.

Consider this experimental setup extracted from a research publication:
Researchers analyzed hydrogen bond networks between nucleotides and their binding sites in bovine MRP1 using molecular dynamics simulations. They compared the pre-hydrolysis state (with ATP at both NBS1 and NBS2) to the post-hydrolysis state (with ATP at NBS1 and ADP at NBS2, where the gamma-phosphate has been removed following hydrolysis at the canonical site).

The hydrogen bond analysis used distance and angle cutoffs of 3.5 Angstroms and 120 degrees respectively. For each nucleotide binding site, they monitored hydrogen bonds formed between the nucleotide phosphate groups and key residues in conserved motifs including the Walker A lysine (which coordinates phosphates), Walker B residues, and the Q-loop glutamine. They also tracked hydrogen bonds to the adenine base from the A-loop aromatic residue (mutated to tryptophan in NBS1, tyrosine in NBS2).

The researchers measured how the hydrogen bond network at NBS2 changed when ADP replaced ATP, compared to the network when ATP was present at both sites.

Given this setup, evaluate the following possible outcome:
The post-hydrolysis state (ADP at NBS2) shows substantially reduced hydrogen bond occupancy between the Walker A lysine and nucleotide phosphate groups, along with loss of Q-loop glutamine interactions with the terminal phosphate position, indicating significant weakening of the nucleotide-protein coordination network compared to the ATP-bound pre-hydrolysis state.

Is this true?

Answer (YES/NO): NO